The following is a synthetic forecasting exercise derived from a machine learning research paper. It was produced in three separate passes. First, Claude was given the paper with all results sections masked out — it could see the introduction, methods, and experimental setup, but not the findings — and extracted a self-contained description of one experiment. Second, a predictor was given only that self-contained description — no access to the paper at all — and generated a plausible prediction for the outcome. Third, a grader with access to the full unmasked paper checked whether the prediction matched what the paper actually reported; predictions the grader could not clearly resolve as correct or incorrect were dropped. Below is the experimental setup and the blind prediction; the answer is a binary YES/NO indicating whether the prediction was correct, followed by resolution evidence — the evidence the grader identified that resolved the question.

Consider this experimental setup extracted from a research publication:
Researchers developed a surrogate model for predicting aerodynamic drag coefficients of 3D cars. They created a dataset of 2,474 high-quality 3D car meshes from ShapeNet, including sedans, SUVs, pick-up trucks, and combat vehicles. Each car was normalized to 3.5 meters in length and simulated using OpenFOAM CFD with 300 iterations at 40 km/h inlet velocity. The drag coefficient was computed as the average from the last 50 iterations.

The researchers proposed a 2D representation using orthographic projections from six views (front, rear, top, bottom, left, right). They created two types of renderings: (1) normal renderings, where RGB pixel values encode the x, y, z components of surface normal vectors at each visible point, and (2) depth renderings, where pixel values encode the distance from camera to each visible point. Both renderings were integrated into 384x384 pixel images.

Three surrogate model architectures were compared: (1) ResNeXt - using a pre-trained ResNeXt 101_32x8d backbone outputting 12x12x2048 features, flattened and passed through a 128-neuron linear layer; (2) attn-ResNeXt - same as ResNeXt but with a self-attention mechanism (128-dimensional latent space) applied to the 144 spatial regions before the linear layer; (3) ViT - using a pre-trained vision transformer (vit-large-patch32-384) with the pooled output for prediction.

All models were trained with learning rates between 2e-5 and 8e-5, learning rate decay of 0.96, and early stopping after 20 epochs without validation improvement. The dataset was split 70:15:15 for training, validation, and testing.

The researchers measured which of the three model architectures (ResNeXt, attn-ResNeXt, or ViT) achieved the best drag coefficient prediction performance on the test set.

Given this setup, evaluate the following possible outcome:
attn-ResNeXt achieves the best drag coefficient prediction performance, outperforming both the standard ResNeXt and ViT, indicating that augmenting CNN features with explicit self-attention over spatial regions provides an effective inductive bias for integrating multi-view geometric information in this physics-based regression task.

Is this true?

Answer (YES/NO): YES